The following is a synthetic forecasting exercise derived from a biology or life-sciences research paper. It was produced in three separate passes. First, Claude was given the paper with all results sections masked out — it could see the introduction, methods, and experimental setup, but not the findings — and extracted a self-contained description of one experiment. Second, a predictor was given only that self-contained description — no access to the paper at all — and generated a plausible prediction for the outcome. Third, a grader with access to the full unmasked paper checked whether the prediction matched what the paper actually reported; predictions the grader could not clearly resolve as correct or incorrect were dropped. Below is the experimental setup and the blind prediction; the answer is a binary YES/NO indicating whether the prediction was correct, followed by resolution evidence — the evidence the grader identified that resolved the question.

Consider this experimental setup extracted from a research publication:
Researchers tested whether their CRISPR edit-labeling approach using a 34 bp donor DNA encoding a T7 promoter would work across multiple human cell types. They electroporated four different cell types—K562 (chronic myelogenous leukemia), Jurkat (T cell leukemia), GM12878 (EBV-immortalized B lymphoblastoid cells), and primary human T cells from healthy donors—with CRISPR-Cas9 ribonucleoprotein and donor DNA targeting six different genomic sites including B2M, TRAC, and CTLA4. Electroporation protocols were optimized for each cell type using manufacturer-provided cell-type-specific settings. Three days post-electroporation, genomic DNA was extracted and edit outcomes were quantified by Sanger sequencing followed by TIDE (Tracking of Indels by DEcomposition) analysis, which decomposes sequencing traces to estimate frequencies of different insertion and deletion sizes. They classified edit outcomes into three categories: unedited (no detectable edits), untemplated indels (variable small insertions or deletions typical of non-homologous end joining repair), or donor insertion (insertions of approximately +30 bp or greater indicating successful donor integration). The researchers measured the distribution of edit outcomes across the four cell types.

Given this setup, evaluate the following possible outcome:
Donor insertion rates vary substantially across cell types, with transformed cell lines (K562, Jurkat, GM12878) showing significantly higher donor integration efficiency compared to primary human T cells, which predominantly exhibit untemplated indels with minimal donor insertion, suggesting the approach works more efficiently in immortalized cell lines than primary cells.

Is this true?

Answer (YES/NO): NO